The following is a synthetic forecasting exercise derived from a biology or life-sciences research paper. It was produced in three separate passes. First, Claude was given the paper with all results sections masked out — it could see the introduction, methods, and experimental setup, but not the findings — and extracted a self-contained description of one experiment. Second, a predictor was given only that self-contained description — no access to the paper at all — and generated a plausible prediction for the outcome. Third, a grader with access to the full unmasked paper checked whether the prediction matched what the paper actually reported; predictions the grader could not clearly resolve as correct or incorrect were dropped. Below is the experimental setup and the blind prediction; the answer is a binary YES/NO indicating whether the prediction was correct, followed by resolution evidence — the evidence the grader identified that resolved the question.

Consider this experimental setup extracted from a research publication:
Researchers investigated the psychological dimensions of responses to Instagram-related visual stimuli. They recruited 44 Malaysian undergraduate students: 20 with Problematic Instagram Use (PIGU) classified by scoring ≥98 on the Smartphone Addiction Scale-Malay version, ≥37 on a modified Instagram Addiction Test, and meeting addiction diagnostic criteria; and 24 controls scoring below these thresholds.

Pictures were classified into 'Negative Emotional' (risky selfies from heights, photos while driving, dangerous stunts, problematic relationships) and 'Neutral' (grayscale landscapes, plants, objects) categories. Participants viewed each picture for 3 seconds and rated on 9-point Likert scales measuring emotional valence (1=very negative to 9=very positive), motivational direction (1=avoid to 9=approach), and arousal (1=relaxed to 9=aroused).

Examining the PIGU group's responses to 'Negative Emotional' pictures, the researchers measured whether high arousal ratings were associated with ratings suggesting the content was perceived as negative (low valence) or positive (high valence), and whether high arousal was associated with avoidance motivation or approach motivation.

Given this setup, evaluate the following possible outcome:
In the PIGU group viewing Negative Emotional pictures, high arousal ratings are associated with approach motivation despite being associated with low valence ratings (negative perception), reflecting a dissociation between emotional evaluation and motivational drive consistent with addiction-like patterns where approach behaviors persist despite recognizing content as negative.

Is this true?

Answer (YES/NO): NO